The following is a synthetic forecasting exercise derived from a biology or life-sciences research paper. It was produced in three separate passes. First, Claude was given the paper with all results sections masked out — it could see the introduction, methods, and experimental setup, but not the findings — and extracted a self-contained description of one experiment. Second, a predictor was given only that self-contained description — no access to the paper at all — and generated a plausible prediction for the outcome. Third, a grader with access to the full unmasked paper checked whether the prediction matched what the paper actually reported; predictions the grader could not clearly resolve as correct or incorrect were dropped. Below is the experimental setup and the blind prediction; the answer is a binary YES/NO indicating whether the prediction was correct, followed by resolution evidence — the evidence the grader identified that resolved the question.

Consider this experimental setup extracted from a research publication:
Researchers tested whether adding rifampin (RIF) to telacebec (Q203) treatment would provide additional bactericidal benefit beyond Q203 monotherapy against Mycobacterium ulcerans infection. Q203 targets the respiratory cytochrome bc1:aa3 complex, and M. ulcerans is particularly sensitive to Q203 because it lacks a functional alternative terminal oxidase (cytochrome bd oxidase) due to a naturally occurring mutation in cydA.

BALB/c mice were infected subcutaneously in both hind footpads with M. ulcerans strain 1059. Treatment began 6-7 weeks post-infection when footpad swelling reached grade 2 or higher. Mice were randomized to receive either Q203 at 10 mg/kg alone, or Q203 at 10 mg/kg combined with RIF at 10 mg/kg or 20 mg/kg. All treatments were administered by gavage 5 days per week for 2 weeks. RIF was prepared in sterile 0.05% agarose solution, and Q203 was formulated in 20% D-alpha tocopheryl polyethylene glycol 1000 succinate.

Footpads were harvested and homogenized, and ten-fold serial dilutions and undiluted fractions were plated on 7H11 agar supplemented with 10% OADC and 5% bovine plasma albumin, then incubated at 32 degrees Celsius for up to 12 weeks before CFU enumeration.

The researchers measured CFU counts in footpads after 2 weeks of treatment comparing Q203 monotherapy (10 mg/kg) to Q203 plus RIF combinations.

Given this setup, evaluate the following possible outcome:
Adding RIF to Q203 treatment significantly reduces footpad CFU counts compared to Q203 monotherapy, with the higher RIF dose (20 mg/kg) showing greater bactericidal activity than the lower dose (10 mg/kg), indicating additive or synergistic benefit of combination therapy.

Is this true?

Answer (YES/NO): NO